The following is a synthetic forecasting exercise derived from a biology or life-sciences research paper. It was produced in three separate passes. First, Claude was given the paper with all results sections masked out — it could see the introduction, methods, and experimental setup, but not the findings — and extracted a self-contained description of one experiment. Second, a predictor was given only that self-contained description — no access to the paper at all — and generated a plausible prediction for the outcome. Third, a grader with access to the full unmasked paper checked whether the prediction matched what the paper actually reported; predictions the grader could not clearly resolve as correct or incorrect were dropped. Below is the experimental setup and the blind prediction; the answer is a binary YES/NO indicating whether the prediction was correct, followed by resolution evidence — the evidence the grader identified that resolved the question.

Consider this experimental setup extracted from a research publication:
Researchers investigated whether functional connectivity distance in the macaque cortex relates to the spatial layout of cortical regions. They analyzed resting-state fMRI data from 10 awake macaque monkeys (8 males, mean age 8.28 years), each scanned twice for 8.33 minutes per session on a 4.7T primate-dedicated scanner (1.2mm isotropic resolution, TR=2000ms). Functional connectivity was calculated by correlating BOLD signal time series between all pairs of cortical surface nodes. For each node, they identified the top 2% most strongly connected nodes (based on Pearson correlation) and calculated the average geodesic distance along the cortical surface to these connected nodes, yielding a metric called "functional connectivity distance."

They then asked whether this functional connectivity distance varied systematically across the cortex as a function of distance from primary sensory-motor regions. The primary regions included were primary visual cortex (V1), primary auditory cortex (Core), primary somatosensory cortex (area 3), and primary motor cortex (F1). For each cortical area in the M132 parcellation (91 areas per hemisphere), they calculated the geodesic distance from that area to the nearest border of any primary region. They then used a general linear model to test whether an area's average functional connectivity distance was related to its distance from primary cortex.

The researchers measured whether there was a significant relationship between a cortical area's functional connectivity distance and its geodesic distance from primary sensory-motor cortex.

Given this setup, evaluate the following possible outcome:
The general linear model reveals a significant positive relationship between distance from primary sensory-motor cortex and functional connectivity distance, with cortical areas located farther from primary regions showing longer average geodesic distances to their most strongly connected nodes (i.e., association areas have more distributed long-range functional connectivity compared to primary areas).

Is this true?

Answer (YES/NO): YES